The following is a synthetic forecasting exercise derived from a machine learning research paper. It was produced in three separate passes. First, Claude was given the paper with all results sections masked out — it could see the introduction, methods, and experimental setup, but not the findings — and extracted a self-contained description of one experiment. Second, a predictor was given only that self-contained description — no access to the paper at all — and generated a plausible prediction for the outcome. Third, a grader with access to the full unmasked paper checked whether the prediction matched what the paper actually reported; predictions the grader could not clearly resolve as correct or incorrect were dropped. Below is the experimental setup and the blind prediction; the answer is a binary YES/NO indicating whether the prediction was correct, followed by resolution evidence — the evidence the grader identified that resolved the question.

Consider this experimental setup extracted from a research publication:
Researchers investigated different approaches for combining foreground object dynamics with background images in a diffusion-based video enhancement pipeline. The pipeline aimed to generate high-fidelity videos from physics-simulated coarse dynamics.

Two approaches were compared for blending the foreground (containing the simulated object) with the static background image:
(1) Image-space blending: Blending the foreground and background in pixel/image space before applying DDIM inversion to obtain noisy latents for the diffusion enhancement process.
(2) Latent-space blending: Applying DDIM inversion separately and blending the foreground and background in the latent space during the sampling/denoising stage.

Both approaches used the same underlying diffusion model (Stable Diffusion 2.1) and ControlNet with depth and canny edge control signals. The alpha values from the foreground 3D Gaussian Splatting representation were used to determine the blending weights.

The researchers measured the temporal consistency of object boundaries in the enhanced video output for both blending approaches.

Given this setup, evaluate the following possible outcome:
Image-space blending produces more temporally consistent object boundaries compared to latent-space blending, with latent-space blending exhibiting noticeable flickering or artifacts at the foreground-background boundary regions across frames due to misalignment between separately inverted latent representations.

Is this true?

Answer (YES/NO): YES